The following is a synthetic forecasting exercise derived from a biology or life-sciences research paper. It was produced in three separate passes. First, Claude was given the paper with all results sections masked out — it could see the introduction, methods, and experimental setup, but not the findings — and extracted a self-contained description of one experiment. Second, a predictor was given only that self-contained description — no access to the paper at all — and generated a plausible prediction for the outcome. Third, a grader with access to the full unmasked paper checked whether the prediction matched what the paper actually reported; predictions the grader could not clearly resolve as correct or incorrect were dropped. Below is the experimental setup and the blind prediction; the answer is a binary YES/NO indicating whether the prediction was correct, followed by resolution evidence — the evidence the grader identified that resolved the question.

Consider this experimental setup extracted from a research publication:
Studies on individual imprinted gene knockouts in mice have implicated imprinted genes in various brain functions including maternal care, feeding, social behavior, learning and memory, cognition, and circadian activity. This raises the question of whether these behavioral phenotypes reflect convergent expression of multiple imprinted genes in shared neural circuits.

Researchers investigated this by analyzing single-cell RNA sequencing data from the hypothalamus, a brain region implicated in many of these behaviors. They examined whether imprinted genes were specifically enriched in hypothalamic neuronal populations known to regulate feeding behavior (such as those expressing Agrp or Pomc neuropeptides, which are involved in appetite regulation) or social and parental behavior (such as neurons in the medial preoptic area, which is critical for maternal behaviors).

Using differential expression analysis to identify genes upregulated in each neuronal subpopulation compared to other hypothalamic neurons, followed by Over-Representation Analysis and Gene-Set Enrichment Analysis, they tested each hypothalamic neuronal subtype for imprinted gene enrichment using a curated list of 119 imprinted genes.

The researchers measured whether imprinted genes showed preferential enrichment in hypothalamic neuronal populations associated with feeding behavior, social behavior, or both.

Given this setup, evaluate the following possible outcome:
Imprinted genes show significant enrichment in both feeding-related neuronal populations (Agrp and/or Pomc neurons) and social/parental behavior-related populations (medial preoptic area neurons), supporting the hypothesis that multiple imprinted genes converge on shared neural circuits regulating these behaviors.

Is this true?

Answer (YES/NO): YES